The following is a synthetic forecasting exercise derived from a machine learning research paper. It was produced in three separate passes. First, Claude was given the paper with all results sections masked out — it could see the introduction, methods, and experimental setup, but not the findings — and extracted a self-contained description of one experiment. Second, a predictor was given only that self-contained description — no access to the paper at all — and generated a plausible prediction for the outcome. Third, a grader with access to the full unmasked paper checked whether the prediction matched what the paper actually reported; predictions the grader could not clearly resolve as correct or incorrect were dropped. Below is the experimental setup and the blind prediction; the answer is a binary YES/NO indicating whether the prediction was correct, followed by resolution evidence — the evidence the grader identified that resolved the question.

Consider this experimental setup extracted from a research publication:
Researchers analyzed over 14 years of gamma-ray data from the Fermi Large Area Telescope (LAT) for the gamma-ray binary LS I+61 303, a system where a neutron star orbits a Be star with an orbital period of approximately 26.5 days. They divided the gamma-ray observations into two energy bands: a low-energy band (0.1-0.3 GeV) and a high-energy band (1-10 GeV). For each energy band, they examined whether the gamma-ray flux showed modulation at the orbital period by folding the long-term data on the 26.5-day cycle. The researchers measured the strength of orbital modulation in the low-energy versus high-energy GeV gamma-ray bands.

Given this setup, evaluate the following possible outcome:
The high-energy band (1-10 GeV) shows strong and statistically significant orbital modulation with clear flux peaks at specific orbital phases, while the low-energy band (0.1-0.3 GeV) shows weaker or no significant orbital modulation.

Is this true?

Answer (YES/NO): NO